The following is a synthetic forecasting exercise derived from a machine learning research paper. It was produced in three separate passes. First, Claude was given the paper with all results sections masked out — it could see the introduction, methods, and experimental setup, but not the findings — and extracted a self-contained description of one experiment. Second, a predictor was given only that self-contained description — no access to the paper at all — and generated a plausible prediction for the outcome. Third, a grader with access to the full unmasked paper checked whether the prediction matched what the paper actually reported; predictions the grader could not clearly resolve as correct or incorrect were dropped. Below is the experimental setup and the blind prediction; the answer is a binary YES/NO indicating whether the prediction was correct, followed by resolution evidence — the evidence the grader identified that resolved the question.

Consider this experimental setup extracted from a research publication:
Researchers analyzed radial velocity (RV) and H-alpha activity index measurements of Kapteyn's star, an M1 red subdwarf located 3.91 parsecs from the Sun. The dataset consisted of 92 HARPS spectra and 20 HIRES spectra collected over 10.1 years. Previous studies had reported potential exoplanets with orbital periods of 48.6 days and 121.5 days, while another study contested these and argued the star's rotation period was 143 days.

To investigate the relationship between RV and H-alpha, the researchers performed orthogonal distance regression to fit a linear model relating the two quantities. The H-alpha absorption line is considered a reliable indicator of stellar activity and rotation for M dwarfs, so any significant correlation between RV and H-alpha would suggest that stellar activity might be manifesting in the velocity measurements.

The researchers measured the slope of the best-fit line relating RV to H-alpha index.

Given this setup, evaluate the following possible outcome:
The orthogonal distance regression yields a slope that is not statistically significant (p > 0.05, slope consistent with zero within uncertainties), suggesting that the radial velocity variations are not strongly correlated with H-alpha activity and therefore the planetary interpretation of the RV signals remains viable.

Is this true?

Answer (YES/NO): NO